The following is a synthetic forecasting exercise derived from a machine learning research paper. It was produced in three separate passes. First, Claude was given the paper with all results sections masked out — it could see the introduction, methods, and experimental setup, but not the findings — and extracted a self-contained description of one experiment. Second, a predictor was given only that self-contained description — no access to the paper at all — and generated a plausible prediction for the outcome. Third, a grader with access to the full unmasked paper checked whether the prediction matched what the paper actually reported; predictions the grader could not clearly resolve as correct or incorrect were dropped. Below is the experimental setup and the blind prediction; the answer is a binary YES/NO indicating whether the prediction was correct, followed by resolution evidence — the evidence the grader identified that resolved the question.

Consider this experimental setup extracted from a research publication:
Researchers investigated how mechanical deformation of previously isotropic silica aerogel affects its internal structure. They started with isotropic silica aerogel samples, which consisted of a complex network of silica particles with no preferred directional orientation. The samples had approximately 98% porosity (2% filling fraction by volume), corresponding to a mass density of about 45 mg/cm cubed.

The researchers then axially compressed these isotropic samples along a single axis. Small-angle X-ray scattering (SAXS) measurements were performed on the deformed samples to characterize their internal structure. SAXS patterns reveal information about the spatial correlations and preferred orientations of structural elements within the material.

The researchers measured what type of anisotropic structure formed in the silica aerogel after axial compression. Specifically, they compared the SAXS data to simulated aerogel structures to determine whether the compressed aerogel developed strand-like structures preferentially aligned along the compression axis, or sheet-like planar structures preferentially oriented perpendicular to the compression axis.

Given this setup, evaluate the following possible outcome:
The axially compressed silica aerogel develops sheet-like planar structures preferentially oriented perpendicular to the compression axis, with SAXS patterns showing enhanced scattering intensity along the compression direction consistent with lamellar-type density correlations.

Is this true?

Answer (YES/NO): NO